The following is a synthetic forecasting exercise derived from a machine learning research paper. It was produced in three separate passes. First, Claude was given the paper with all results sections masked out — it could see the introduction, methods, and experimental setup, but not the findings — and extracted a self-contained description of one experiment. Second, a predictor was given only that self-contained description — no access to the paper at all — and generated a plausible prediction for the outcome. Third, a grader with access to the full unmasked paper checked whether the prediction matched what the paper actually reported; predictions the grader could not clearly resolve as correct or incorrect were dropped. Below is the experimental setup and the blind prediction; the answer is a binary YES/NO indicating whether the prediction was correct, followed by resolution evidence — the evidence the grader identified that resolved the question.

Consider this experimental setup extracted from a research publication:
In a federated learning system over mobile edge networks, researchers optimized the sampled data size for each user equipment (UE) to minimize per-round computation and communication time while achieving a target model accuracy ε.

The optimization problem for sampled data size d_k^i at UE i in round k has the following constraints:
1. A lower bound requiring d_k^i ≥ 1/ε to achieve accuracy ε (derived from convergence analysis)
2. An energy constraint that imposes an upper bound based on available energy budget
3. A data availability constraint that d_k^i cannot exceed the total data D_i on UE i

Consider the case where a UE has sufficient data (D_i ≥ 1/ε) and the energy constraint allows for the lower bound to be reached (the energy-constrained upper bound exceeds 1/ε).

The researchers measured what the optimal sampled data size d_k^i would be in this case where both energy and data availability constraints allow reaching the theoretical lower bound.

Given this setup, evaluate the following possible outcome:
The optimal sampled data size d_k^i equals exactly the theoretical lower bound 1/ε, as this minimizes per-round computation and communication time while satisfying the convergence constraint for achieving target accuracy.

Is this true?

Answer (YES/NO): YES